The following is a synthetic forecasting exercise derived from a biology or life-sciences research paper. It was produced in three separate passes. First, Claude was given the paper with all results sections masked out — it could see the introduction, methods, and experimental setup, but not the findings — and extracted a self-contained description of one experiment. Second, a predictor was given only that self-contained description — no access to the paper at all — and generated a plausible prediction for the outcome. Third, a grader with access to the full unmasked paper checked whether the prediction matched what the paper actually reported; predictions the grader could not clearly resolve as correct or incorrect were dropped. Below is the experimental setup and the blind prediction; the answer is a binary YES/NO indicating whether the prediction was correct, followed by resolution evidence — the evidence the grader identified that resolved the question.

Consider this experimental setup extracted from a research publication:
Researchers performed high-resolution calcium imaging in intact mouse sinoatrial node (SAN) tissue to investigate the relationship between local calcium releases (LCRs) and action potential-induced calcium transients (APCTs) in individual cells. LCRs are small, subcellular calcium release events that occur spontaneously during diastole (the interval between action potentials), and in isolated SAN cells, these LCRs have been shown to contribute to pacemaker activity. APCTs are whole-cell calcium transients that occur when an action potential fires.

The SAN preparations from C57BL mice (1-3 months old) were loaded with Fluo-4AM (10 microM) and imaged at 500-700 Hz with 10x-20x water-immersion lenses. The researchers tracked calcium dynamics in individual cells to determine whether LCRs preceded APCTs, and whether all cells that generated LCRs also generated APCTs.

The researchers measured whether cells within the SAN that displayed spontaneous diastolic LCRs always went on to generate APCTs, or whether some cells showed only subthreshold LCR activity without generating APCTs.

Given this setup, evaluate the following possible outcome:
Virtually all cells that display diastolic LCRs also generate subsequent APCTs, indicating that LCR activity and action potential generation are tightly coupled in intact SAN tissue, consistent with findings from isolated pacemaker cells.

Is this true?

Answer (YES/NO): NO